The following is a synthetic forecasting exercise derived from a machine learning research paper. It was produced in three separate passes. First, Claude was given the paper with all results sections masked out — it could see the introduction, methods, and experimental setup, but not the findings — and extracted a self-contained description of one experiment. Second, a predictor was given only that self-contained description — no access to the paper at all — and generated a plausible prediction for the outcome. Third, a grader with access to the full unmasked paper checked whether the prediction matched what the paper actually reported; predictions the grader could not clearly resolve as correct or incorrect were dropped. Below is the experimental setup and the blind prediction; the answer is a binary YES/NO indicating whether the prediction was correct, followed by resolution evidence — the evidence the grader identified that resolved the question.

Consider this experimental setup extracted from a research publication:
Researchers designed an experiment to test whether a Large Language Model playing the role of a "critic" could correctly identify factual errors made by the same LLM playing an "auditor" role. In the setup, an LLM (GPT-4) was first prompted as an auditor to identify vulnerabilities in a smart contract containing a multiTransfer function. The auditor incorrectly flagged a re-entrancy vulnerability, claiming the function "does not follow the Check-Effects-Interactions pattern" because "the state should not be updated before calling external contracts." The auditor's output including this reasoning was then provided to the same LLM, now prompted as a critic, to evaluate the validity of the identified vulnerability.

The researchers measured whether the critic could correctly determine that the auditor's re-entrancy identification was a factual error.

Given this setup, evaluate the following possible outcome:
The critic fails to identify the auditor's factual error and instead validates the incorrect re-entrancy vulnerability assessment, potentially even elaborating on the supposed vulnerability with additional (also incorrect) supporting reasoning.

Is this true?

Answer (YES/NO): NO